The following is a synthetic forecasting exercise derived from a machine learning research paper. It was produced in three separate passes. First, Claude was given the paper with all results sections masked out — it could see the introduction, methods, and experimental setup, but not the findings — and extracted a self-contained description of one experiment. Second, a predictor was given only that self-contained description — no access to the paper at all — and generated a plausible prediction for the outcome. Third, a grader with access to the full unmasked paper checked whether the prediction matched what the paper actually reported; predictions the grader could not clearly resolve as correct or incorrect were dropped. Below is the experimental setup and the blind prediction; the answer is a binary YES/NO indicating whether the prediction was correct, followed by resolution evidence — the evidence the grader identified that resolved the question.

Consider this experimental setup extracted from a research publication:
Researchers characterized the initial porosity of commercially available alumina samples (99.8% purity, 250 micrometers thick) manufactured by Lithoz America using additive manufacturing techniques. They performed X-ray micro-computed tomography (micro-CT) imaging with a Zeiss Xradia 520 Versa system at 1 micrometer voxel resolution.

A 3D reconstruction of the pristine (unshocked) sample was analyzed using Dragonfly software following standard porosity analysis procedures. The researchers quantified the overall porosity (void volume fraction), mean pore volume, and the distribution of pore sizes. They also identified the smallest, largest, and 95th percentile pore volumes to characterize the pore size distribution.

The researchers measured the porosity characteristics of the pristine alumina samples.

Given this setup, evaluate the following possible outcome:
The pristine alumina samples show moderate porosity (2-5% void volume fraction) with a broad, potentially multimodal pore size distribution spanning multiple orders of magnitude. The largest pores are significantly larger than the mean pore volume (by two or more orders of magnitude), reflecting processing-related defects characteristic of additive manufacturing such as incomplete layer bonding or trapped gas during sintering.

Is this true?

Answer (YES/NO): NO